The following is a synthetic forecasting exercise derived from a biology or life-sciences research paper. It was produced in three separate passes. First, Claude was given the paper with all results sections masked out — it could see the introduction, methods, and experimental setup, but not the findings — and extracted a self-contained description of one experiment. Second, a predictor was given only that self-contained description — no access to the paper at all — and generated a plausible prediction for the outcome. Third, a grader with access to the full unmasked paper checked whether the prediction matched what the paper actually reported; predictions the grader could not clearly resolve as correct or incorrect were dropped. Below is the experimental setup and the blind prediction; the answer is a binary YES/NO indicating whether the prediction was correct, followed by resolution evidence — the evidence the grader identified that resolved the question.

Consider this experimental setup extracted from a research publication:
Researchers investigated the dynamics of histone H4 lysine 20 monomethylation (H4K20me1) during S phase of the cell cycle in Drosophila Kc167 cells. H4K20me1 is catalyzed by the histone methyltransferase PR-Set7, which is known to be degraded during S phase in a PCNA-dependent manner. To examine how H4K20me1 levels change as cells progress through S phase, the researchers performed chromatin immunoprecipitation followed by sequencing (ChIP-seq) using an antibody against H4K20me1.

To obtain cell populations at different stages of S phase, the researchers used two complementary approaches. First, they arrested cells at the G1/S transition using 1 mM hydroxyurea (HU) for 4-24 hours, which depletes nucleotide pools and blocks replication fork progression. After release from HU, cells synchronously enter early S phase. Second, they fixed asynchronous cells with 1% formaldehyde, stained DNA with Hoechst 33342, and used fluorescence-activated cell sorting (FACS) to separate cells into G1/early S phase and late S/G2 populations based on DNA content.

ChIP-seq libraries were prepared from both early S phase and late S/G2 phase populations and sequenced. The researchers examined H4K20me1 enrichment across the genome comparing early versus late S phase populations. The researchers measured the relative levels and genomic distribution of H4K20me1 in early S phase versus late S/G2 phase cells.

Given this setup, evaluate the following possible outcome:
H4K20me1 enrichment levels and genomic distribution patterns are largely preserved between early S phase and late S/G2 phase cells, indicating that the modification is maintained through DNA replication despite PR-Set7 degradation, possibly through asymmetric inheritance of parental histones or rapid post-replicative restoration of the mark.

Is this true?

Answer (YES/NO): NO